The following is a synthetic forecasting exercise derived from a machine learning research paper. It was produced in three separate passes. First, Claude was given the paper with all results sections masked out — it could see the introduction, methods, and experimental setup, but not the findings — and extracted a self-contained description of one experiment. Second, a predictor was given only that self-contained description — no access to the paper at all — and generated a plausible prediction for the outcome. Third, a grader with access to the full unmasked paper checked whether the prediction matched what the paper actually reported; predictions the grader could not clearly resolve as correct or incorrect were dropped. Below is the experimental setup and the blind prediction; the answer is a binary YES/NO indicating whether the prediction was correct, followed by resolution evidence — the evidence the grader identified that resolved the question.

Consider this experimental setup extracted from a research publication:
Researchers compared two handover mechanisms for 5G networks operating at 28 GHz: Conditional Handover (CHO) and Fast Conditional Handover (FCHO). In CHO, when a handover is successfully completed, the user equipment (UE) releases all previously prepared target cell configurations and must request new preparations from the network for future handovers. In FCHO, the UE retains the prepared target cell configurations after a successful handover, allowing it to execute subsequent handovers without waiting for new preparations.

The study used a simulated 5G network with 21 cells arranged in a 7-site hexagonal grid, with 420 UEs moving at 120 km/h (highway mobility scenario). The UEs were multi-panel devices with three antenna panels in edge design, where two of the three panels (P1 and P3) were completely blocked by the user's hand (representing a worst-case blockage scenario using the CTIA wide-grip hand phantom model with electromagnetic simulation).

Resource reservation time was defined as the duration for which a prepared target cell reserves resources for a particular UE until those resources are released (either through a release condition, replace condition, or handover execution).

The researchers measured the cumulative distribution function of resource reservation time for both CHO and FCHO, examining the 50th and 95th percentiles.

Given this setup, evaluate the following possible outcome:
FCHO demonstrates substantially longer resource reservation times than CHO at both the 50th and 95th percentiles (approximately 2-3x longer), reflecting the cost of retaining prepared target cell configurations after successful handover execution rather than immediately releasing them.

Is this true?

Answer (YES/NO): NO